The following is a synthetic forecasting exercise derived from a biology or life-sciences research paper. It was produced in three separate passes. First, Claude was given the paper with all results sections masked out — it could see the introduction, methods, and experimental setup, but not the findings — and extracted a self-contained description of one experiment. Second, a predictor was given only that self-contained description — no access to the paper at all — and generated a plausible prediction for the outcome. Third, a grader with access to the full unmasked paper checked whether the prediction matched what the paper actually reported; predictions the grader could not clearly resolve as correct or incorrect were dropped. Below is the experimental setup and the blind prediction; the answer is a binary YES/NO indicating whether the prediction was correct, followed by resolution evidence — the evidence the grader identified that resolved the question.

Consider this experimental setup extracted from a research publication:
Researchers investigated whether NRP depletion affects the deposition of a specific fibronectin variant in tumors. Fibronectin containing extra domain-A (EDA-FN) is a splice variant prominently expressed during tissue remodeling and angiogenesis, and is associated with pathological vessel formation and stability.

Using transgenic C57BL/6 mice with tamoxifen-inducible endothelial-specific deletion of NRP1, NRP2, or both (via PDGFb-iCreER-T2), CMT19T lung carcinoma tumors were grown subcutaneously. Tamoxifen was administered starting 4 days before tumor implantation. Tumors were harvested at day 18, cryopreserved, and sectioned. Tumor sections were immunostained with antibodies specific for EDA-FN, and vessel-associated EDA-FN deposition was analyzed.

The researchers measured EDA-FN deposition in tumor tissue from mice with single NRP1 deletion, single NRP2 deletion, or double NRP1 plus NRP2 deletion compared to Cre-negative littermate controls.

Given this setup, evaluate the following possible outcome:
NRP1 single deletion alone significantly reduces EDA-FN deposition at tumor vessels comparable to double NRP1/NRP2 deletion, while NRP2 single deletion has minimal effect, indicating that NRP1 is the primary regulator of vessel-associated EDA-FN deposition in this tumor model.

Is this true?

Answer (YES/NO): NO